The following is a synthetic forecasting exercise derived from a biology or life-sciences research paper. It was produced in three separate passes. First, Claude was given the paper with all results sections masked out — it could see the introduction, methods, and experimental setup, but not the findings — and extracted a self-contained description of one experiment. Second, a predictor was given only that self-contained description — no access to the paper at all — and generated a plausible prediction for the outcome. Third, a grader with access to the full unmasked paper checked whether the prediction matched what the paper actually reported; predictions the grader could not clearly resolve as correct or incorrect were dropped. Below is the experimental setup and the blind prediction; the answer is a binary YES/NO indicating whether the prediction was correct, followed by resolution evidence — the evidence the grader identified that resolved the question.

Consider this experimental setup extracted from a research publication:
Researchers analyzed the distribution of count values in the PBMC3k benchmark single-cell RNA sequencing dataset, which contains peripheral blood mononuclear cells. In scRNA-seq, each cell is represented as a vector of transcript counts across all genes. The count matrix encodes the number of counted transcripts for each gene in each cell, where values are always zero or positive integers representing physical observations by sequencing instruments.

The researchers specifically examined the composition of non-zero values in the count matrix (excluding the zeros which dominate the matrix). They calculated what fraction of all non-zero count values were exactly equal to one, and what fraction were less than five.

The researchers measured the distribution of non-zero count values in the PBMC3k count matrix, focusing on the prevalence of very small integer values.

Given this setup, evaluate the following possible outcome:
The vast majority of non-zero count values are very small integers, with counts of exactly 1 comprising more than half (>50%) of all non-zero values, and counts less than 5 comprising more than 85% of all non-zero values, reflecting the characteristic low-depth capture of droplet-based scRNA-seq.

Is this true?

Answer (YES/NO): YES